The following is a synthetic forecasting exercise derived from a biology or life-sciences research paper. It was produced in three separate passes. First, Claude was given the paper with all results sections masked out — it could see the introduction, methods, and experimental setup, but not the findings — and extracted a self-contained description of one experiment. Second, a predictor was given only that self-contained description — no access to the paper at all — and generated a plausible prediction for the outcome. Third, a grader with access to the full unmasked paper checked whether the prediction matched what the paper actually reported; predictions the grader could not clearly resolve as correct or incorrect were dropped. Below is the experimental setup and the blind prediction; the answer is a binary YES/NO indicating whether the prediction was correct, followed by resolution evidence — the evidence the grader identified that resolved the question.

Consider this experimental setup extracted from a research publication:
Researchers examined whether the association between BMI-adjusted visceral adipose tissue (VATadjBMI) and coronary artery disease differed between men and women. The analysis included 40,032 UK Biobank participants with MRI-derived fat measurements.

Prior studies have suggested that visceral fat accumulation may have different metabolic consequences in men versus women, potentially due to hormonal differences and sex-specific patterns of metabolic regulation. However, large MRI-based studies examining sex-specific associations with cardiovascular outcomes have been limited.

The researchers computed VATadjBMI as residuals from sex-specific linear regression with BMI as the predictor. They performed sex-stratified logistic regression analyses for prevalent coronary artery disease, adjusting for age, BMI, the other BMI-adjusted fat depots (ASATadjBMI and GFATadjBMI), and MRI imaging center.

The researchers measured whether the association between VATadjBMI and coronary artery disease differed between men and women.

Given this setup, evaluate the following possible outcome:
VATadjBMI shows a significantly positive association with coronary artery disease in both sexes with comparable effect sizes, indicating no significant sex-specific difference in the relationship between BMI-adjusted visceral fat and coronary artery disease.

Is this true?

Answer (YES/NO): YES